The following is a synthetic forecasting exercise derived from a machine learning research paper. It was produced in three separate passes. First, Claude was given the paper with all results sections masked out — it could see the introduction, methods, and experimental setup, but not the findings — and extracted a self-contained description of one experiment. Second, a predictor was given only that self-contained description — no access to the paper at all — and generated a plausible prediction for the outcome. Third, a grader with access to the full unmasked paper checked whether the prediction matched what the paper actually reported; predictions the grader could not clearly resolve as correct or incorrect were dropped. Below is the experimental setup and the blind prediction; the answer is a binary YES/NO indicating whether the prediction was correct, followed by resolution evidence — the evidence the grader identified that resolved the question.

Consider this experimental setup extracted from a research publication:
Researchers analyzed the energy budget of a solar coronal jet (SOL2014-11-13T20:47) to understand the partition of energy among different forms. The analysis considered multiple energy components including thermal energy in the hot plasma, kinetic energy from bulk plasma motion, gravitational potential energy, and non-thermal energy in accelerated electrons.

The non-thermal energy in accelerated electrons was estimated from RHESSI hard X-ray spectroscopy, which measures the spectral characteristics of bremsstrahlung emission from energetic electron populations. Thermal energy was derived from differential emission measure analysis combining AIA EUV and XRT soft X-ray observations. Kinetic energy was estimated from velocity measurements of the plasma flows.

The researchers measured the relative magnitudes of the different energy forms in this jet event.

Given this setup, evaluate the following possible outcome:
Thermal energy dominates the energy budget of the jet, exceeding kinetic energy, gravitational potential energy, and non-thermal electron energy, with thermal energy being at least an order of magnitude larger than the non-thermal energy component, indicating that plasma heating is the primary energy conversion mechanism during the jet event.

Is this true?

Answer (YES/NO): NO